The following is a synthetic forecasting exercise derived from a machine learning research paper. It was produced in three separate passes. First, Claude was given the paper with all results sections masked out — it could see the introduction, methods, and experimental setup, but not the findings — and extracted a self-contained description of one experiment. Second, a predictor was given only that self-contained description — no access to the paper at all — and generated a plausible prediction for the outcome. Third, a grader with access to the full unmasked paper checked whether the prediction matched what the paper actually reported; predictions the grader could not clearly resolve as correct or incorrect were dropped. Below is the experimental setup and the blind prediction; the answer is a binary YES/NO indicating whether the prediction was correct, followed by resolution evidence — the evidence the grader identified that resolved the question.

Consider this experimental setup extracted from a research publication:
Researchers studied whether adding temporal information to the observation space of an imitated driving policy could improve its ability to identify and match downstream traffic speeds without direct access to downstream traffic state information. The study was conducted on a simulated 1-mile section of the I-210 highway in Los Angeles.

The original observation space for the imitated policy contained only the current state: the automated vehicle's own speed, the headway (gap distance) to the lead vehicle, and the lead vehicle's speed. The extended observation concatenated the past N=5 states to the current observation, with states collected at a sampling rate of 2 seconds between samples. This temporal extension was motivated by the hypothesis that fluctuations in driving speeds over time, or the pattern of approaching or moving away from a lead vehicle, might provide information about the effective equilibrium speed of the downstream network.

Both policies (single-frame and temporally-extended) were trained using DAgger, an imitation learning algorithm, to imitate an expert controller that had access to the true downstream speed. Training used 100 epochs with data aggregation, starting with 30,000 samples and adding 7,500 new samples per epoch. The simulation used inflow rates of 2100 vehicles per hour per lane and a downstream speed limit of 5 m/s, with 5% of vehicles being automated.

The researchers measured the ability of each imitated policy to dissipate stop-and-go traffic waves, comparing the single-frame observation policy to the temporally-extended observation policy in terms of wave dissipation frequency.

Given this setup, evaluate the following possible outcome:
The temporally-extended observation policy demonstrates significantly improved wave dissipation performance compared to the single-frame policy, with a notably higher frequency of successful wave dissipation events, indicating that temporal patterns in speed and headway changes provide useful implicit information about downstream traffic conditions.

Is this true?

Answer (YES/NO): YES